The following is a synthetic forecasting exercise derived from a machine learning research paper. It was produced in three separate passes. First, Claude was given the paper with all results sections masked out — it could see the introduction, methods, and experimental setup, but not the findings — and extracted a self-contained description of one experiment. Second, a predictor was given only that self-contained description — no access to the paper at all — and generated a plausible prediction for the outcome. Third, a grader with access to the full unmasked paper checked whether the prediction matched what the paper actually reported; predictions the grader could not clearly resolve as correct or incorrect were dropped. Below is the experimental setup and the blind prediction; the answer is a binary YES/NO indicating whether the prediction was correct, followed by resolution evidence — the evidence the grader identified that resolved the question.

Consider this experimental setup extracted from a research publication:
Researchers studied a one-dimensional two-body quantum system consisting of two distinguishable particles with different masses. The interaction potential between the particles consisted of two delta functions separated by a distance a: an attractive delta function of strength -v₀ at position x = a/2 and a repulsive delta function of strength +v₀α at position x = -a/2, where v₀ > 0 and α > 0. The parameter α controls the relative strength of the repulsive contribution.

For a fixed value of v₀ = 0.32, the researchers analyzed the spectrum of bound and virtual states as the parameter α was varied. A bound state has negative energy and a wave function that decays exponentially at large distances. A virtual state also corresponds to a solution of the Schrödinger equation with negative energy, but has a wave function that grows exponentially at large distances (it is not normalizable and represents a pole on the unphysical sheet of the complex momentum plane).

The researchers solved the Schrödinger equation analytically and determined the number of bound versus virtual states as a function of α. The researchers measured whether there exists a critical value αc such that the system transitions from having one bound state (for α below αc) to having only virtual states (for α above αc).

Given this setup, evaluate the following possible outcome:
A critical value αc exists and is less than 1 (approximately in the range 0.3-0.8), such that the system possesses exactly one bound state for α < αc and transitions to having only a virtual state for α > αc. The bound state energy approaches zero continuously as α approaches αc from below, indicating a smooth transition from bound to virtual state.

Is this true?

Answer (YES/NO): NO